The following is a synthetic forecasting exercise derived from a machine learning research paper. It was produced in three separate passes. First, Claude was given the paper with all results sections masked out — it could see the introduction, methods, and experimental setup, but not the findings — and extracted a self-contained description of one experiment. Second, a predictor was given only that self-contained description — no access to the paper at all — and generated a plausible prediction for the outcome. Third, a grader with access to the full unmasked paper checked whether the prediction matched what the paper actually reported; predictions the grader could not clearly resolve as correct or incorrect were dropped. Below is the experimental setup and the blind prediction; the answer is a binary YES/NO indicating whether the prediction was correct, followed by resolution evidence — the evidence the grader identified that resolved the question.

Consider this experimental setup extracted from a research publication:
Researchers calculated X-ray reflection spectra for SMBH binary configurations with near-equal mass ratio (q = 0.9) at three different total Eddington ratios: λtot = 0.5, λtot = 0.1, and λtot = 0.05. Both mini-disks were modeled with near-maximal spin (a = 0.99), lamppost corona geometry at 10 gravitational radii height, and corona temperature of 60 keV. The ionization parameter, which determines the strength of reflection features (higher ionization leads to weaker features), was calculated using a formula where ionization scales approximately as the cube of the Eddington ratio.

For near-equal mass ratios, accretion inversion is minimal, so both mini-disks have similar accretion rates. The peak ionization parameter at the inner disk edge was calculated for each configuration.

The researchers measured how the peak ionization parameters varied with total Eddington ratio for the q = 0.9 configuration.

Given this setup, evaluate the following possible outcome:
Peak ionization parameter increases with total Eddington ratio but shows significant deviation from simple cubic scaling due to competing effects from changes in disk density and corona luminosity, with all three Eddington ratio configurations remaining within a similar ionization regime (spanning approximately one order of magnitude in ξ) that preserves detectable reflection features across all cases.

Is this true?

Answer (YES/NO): NO